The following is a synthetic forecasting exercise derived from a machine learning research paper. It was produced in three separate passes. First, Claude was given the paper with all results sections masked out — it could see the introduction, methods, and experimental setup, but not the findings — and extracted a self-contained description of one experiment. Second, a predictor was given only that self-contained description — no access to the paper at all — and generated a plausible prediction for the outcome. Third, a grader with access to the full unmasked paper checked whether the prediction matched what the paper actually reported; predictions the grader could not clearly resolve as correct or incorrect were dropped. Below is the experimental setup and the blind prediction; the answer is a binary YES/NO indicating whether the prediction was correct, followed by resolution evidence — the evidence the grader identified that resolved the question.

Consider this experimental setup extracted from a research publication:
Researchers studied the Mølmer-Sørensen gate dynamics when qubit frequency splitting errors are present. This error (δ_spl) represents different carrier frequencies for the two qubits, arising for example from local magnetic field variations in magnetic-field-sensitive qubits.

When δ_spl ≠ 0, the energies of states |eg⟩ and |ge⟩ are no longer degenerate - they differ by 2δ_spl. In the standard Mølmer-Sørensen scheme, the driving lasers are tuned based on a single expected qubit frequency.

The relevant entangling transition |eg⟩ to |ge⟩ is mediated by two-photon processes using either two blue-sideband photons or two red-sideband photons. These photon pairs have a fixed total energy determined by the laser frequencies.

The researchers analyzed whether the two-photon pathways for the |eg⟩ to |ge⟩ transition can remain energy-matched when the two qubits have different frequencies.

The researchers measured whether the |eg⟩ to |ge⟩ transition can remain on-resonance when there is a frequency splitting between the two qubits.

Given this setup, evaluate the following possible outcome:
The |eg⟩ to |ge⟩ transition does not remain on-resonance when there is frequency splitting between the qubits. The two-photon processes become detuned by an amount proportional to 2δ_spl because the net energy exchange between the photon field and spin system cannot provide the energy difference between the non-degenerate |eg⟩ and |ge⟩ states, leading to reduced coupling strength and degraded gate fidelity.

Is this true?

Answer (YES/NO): YES